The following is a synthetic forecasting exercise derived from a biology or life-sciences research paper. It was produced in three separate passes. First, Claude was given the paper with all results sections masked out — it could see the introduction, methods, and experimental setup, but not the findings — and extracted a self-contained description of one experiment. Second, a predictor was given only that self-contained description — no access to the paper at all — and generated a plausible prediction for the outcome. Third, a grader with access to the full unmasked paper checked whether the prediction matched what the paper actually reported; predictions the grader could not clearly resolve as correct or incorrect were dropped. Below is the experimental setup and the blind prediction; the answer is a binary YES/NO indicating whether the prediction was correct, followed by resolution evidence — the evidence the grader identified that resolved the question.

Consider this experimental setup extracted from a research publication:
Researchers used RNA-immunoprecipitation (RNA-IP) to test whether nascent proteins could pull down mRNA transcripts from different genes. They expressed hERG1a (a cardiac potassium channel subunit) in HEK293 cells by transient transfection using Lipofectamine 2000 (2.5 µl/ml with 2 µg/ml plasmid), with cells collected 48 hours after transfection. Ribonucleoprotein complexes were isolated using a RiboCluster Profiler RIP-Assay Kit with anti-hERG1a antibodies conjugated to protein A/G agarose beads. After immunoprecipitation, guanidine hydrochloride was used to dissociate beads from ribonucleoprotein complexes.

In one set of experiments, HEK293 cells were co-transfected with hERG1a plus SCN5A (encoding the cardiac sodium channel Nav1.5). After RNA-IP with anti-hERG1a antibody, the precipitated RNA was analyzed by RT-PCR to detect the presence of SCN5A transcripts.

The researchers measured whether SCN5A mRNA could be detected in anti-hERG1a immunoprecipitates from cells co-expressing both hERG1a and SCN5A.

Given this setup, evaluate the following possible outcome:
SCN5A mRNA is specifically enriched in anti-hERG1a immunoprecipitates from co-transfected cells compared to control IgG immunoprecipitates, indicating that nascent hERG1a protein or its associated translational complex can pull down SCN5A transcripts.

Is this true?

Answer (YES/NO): YES